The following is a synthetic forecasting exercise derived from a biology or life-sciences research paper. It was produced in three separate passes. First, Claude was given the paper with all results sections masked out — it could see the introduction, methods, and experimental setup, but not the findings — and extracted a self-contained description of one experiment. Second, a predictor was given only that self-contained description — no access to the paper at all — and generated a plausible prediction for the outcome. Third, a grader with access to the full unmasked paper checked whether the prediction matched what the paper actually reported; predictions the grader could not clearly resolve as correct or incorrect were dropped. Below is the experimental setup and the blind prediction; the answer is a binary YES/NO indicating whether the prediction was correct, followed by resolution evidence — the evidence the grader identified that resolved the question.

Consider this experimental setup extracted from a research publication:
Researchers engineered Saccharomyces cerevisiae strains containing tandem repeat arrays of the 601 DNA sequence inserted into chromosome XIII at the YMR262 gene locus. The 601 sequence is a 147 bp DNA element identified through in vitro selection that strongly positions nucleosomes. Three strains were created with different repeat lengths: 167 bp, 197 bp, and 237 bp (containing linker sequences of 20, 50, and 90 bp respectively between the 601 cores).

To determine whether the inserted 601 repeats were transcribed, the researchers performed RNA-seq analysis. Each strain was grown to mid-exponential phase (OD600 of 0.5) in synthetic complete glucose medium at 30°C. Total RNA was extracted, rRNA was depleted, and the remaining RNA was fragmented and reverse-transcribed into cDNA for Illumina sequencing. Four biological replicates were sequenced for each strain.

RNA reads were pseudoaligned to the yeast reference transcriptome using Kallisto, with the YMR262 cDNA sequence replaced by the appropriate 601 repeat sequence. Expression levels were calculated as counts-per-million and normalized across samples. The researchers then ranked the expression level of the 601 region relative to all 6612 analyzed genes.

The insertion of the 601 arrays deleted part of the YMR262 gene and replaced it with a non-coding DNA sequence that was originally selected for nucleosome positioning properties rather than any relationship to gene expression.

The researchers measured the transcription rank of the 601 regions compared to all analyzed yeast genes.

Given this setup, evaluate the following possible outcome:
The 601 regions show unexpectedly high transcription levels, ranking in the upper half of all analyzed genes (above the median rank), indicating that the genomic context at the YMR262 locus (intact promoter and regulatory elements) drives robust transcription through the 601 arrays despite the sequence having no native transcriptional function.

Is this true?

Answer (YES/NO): NO